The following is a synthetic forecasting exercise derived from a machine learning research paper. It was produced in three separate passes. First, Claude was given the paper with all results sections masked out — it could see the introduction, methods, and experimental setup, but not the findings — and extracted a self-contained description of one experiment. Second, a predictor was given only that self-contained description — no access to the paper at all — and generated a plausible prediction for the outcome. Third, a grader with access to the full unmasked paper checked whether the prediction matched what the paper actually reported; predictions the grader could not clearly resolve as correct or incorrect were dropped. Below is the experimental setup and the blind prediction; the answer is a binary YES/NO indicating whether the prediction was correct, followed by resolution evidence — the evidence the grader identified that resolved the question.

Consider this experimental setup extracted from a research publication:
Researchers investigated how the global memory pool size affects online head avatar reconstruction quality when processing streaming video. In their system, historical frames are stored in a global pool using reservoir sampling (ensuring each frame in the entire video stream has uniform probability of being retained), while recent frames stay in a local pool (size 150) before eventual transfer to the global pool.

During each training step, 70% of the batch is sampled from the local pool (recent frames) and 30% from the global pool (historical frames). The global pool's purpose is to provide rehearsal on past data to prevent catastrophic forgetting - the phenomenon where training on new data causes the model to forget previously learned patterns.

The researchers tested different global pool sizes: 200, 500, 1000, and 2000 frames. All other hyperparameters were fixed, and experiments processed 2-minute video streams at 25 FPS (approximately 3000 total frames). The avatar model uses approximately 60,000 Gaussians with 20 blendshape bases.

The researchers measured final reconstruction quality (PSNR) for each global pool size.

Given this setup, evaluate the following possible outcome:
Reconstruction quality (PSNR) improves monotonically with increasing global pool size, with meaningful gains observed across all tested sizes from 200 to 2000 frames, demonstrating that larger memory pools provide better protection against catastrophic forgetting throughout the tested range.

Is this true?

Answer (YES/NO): NO